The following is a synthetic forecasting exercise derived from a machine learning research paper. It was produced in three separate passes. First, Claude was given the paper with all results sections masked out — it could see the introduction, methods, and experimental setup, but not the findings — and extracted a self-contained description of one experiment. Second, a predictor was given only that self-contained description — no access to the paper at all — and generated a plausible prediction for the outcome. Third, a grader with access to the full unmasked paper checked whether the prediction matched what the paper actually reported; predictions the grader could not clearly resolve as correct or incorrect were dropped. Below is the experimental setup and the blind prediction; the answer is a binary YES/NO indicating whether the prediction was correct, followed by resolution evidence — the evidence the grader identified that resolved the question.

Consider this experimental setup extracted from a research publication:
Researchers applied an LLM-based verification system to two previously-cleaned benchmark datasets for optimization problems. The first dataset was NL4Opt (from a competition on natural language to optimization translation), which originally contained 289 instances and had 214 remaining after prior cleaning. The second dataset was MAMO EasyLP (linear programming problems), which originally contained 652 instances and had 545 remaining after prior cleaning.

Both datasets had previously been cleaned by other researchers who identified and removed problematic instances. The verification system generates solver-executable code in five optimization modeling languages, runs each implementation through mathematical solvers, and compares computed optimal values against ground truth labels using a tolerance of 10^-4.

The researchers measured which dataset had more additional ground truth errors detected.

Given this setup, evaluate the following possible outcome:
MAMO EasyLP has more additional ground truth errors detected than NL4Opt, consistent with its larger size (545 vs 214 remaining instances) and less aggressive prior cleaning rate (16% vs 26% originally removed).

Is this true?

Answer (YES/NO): NO